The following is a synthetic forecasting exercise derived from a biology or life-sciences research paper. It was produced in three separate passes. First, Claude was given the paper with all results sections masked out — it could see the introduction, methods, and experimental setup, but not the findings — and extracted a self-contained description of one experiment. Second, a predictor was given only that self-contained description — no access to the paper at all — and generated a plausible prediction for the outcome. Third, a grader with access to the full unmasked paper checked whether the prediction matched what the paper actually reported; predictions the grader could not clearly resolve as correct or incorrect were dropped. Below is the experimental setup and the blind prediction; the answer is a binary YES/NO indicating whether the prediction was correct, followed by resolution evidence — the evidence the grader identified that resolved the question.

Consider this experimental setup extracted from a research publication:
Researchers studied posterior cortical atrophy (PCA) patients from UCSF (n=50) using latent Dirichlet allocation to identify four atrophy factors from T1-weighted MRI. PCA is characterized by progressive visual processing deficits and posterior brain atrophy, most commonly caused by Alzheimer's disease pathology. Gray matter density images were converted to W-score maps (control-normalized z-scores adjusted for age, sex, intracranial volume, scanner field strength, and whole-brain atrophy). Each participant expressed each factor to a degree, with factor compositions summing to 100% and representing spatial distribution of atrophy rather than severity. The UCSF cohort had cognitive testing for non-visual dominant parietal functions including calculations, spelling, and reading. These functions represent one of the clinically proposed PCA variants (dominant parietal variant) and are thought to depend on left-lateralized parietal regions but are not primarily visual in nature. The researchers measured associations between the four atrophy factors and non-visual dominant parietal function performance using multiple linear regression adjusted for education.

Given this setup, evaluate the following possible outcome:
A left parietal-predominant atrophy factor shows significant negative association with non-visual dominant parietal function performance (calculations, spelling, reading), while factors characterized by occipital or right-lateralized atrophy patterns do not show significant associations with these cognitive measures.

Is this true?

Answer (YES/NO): NO